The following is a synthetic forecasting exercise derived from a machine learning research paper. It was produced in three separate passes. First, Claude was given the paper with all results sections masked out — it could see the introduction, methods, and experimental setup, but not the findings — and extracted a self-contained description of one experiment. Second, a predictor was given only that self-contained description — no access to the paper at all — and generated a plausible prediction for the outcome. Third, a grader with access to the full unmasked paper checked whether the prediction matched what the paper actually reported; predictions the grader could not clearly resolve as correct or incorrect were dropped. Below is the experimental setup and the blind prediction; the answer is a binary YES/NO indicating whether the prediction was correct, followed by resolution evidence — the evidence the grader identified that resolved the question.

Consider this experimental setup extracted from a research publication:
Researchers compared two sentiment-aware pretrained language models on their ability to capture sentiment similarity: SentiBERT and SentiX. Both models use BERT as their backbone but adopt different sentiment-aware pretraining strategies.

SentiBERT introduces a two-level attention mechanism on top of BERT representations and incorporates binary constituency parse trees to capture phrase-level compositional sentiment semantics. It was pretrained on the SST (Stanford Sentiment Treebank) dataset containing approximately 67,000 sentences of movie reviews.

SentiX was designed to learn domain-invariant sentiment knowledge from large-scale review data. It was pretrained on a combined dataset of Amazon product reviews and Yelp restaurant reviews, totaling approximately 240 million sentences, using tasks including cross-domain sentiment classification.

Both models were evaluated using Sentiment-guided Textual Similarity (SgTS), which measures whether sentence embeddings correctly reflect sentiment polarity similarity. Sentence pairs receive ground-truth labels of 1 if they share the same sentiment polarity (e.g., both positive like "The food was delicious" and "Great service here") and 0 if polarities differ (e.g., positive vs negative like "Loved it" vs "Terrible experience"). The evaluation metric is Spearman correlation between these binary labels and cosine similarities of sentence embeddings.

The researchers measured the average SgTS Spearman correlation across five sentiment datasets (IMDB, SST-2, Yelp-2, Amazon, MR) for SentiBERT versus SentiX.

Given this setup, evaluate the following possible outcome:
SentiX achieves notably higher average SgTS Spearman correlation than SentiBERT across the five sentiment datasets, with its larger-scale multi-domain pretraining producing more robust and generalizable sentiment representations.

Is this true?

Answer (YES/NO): YES